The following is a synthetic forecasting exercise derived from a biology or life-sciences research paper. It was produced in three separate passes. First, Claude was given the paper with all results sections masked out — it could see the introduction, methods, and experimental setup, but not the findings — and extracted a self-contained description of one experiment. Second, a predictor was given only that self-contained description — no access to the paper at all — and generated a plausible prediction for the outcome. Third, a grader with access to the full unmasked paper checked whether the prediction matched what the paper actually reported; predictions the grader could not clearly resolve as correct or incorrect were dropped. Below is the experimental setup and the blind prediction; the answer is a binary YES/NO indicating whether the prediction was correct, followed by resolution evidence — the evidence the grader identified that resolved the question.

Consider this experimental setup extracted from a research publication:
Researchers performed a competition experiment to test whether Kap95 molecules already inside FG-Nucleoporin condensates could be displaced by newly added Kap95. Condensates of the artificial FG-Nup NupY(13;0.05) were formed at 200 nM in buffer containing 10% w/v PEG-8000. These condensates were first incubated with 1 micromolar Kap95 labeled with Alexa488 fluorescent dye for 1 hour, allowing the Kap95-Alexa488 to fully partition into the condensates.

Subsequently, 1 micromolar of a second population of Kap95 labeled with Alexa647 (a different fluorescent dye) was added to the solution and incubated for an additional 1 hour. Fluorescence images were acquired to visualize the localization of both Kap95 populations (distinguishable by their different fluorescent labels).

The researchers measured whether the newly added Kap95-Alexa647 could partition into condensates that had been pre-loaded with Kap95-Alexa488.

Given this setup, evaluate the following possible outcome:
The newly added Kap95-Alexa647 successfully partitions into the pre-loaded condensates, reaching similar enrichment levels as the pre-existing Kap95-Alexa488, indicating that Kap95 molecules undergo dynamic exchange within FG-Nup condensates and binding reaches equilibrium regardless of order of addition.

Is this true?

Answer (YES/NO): NO